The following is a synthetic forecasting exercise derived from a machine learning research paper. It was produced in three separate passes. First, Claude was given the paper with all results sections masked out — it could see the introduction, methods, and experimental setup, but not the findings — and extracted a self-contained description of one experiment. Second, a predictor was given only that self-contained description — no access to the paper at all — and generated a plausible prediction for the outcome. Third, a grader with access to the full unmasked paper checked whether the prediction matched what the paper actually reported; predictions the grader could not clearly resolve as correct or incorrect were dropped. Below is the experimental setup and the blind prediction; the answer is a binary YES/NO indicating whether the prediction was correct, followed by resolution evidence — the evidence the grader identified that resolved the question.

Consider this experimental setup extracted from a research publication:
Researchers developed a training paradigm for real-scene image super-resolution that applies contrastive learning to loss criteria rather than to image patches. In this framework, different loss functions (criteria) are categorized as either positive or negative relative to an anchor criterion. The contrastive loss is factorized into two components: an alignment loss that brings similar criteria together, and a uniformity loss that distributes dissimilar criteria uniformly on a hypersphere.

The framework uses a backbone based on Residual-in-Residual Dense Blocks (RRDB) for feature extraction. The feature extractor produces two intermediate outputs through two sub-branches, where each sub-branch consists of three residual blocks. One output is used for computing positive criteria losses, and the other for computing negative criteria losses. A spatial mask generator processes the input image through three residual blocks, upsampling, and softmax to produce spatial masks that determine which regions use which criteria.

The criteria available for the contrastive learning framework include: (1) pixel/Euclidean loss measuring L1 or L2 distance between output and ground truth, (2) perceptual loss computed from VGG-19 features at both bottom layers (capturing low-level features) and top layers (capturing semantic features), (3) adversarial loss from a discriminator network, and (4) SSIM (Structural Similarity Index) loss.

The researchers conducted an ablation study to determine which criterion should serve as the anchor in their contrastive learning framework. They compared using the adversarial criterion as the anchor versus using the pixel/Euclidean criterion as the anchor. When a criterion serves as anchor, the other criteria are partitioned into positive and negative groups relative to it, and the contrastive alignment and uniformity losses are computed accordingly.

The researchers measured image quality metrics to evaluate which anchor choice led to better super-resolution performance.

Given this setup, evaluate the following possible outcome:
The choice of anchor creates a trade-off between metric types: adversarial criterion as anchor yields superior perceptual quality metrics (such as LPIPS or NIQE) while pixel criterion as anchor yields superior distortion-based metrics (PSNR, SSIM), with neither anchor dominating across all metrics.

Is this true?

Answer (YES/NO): NO